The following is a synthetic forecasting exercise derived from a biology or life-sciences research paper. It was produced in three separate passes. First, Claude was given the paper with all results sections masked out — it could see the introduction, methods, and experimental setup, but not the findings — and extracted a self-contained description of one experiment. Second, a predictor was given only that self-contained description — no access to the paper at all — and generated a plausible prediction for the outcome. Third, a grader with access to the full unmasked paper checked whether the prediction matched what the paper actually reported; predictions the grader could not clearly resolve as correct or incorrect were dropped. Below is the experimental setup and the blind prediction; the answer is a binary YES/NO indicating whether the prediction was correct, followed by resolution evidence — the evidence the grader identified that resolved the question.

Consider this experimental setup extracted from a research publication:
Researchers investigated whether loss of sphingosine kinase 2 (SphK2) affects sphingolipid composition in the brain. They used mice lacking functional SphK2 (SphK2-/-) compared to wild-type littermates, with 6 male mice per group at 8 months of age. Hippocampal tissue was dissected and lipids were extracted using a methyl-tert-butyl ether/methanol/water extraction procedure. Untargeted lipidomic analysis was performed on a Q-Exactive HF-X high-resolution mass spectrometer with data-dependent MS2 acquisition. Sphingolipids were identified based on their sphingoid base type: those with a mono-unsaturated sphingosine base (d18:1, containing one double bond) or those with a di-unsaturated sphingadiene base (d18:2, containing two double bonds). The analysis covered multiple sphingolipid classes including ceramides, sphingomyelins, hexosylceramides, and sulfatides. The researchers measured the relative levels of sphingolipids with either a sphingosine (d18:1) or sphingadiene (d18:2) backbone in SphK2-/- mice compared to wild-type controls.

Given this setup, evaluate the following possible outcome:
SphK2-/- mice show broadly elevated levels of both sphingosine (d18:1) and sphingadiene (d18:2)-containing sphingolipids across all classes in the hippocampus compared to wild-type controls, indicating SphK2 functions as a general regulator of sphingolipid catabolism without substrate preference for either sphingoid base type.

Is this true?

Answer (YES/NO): NO